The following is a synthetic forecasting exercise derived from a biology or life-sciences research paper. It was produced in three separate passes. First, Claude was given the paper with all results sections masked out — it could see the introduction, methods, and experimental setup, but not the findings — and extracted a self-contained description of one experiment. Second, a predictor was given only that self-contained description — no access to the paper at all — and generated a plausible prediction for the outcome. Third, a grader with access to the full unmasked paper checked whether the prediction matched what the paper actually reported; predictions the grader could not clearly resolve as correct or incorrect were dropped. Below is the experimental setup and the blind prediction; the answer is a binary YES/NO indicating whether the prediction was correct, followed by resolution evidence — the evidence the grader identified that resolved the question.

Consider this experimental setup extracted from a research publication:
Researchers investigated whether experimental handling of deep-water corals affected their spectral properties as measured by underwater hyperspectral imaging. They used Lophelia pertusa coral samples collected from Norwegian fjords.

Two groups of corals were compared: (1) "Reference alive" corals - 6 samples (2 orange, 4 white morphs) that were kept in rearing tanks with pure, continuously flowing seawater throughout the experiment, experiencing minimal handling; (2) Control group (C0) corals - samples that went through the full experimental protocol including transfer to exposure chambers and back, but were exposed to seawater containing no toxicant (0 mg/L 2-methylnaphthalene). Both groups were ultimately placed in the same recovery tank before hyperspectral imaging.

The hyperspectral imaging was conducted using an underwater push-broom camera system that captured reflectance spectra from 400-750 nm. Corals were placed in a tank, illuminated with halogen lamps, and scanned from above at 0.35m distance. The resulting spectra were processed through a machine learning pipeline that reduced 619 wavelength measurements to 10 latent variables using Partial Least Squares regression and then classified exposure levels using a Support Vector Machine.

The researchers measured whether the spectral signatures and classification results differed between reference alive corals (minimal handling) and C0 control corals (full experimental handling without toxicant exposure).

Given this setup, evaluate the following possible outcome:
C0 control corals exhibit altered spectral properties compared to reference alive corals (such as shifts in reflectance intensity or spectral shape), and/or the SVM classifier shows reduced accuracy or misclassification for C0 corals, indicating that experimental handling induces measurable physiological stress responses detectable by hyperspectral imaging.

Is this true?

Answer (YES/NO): NO